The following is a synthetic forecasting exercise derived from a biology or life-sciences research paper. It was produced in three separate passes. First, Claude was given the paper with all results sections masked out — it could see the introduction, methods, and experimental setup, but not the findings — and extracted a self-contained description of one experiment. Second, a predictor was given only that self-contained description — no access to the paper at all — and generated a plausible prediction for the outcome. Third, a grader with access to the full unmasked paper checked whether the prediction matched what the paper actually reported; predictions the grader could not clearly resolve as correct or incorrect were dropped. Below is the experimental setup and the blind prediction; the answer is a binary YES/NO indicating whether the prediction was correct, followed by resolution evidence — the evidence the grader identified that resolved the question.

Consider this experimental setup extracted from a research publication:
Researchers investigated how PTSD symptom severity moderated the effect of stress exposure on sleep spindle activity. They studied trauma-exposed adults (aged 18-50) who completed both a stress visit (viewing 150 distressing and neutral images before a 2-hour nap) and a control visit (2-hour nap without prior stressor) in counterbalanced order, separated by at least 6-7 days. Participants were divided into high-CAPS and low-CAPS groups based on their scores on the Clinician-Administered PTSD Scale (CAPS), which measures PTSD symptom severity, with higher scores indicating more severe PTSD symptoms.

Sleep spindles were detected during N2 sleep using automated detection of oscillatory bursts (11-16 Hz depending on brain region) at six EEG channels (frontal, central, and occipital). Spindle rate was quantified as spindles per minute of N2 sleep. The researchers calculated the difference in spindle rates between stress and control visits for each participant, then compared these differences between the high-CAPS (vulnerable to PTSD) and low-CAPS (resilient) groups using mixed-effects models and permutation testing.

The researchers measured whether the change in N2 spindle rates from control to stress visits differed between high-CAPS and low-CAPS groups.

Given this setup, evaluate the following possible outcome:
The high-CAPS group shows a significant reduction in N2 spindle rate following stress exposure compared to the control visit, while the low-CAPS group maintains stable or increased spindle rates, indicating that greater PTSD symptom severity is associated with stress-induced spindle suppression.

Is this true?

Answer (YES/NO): NO